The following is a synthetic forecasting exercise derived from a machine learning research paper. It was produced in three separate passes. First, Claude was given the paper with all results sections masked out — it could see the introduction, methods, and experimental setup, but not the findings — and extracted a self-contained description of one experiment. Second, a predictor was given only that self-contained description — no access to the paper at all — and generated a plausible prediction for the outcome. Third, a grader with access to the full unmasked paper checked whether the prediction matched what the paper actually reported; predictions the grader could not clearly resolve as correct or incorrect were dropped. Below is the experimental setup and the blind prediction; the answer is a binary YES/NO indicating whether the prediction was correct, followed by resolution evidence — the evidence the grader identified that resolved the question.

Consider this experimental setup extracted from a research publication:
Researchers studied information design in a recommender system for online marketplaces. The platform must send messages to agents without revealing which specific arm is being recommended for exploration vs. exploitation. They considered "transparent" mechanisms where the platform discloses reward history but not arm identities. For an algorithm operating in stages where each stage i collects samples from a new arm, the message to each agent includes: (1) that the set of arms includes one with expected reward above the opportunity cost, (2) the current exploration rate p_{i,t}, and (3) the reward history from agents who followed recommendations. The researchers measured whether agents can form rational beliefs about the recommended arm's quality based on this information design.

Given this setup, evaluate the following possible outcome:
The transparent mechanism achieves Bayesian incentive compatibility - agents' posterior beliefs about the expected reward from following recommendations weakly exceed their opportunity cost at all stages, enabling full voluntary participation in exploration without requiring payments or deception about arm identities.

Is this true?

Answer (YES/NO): NO